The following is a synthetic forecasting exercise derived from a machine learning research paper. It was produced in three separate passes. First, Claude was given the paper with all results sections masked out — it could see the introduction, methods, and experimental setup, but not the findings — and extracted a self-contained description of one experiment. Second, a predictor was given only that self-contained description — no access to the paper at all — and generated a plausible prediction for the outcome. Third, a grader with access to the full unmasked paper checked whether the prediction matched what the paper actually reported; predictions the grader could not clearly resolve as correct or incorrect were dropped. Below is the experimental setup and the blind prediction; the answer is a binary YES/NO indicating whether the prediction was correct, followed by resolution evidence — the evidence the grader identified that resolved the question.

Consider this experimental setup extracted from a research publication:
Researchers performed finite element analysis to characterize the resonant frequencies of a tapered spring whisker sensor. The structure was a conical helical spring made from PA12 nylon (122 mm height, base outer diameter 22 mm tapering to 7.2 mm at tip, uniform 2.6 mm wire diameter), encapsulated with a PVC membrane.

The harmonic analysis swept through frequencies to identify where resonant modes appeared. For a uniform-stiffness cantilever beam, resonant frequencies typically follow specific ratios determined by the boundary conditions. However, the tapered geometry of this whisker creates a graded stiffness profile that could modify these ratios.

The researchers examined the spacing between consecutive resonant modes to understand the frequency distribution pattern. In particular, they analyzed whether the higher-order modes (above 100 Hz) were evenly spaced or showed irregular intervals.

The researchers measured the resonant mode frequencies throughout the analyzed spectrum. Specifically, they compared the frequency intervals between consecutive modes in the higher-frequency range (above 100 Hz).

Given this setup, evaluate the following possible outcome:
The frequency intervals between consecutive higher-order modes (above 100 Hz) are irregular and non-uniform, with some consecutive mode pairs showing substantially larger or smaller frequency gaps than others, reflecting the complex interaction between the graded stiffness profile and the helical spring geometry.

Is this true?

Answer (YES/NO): YES